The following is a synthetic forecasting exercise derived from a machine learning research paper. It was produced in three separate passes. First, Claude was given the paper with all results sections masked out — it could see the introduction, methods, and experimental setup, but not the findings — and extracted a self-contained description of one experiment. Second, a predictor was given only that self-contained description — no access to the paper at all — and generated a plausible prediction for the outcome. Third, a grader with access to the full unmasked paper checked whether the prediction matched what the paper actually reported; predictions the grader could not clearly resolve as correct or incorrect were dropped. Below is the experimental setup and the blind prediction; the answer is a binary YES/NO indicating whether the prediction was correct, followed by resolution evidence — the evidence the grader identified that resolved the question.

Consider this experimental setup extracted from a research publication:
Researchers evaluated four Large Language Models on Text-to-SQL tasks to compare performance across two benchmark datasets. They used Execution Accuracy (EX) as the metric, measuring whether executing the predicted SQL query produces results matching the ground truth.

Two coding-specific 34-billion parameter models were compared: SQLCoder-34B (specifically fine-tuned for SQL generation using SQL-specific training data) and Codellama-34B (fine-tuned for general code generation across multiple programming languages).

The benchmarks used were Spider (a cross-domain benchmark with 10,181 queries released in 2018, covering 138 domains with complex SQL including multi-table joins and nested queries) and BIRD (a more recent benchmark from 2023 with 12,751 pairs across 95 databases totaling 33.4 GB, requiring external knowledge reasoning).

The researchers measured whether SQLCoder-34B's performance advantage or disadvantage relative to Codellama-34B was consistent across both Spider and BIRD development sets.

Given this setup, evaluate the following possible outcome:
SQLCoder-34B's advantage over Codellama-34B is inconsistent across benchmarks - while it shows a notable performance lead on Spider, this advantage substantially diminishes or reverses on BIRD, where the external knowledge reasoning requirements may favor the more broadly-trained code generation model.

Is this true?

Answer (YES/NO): NO